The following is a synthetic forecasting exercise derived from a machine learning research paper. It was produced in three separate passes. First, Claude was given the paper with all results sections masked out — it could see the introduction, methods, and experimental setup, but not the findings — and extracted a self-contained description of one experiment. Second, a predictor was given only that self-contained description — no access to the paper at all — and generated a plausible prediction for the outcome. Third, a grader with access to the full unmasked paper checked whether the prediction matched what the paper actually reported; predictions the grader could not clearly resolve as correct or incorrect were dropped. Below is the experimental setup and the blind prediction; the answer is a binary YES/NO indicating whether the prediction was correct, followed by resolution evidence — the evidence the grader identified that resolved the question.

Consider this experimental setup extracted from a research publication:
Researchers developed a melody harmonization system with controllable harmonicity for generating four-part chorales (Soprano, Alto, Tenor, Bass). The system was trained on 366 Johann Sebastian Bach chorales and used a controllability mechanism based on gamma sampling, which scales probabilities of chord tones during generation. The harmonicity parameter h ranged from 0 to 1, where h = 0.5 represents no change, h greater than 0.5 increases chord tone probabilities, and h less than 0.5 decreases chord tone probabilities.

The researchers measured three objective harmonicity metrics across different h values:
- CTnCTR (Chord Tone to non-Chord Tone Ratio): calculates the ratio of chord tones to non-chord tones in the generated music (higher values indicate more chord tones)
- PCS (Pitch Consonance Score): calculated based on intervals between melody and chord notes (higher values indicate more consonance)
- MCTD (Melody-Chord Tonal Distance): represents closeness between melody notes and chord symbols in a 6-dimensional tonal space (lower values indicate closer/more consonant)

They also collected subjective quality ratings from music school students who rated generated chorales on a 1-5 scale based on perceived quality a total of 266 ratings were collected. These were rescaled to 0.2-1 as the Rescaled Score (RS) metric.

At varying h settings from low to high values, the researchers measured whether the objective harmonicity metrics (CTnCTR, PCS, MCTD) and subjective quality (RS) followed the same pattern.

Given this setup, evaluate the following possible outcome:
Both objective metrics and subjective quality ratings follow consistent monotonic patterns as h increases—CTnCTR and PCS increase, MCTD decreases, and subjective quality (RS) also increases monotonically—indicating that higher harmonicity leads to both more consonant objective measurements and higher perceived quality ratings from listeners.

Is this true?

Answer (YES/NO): NO